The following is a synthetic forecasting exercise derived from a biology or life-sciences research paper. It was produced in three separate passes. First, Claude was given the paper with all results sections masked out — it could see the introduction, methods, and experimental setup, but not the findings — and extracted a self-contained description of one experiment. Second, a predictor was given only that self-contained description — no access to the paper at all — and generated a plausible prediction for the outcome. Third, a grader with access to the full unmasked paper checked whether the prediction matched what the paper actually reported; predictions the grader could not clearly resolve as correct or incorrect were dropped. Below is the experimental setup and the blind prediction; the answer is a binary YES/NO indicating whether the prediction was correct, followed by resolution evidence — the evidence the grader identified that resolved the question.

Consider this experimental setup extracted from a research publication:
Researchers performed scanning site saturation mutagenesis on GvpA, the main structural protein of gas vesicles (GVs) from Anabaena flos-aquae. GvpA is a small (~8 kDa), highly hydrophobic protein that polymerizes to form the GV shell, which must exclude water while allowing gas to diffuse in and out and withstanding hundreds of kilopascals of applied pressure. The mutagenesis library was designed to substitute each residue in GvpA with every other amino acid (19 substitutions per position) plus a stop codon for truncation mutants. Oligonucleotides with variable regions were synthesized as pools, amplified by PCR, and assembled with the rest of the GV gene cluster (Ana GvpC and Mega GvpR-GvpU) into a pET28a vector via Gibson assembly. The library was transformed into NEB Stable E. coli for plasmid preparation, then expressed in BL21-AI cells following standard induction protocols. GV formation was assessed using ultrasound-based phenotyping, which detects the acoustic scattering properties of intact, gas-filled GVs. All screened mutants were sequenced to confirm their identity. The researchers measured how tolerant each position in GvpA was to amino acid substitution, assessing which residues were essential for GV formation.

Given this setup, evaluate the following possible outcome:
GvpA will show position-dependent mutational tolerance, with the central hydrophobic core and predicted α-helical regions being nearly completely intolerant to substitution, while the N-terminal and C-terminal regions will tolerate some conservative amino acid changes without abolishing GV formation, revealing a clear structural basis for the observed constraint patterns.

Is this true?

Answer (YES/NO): NO